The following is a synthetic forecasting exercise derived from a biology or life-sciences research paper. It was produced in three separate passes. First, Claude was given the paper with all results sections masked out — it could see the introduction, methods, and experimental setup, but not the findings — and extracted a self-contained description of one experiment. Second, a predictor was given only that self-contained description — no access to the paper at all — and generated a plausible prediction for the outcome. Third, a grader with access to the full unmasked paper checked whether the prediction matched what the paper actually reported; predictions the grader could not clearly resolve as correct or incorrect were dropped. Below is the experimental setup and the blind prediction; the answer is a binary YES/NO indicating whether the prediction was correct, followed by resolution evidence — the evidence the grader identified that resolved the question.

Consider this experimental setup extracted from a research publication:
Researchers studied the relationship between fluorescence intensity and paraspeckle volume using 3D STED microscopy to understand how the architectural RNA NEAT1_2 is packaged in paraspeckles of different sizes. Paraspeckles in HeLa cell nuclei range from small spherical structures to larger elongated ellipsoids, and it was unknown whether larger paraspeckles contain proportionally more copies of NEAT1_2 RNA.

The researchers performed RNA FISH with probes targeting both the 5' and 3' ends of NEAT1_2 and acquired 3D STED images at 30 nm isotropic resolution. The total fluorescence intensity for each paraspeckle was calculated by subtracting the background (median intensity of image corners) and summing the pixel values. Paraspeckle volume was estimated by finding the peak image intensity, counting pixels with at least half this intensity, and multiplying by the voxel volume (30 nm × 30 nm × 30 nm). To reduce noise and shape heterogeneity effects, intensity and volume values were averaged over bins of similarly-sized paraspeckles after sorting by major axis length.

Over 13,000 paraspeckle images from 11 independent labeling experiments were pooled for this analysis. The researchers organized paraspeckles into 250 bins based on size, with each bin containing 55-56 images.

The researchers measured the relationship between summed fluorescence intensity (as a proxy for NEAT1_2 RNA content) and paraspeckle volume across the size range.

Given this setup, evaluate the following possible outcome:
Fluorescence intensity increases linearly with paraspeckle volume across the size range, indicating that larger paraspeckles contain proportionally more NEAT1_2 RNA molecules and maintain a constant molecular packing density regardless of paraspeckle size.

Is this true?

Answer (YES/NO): YES